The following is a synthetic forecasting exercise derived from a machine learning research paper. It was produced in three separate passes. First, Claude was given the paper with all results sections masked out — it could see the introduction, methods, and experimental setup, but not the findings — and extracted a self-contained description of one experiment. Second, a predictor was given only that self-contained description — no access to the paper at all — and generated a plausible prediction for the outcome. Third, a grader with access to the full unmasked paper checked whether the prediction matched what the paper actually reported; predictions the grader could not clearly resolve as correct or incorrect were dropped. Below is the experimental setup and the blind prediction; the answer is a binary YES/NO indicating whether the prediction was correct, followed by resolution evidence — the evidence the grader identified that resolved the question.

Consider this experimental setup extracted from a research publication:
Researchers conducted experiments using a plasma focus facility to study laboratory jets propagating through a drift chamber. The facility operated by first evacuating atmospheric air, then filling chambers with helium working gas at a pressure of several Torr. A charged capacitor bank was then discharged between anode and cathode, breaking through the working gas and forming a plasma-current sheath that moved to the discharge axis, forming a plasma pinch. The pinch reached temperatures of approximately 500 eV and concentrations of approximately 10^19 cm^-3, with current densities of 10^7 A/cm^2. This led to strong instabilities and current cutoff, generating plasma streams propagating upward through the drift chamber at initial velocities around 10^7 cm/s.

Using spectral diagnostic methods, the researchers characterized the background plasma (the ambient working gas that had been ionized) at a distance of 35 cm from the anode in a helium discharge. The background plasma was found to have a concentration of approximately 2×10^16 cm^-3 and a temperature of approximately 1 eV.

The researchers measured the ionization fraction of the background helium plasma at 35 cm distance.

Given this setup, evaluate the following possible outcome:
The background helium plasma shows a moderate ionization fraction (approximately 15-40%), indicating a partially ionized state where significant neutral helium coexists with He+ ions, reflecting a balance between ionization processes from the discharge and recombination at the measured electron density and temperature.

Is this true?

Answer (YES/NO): YES